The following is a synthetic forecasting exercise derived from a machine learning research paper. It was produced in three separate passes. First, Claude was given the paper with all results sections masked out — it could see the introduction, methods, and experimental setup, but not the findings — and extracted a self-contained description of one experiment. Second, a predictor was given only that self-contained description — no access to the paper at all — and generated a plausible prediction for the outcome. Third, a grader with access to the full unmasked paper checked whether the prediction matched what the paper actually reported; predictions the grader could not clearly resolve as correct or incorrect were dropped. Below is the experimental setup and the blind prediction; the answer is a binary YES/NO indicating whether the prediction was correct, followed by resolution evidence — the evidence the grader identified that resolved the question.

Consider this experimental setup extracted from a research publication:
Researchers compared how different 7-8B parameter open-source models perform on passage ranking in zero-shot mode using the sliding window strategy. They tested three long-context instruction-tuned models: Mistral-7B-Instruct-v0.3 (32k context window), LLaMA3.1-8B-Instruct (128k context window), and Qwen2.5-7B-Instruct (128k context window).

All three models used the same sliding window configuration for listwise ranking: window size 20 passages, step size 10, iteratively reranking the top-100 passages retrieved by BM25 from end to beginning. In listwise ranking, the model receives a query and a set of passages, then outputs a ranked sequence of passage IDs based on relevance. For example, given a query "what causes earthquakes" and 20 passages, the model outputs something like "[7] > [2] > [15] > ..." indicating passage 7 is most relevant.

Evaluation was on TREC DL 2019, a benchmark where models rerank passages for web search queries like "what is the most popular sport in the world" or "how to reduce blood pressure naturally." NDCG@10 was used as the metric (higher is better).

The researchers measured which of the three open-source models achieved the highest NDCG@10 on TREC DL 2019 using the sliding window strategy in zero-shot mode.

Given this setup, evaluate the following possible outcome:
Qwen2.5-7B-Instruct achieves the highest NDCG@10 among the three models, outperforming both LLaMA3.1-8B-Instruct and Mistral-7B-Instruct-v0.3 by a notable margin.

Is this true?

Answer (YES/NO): YES